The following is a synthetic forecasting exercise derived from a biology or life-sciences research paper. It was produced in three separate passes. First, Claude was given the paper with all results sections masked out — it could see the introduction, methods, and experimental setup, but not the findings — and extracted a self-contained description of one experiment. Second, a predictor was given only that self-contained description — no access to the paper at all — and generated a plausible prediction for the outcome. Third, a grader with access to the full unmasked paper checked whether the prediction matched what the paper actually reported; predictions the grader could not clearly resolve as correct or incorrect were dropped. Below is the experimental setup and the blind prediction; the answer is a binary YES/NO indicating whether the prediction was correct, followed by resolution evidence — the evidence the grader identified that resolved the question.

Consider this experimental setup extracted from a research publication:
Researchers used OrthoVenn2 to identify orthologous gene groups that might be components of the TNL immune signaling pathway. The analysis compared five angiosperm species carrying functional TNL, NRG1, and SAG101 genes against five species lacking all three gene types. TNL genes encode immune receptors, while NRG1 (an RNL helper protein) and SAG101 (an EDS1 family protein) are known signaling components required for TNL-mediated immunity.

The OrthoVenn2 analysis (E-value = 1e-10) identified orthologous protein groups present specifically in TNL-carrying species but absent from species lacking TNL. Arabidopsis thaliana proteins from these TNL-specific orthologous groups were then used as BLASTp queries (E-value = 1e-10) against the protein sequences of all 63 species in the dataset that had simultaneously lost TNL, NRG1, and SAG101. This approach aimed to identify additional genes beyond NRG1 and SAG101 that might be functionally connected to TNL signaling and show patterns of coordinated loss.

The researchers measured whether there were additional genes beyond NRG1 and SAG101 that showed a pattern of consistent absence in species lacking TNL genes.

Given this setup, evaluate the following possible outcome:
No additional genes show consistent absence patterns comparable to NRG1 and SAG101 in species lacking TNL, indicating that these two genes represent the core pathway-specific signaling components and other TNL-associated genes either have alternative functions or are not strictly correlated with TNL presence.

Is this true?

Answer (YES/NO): NO